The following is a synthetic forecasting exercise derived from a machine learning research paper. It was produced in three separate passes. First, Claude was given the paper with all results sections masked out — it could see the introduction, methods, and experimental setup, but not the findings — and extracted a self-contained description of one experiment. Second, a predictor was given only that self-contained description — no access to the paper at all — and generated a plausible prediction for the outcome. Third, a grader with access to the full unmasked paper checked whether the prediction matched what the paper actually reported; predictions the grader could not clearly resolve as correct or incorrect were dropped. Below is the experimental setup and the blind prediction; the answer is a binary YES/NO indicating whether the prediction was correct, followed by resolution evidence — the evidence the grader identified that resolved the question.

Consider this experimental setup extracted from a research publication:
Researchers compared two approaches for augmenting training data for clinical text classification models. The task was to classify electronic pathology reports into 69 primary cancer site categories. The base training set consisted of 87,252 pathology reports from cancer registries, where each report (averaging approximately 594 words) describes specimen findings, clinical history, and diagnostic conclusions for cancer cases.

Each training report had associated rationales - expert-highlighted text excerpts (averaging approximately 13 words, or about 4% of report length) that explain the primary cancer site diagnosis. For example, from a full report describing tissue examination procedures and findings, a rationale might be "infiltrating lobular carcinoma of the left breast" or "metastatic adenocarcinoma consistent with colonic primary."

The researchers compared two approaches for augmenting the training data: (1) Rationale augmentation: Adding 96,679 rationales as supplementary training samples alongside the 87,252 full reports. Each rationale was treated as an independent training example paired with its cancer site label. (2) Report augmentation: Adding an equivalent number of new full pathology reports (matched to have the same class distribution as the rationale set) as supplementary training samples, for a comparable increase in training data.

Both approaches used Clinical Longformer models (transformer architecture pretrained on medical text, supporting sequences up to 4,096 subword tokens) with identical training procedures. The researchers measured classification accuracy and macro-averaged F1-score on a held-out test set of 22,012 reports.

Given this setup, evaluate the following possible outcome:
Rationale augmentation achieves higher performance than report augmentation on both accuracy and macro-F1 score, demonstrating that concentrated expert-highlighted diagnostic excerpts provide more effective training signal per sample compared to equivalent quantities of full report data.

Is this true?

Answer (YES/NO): NO